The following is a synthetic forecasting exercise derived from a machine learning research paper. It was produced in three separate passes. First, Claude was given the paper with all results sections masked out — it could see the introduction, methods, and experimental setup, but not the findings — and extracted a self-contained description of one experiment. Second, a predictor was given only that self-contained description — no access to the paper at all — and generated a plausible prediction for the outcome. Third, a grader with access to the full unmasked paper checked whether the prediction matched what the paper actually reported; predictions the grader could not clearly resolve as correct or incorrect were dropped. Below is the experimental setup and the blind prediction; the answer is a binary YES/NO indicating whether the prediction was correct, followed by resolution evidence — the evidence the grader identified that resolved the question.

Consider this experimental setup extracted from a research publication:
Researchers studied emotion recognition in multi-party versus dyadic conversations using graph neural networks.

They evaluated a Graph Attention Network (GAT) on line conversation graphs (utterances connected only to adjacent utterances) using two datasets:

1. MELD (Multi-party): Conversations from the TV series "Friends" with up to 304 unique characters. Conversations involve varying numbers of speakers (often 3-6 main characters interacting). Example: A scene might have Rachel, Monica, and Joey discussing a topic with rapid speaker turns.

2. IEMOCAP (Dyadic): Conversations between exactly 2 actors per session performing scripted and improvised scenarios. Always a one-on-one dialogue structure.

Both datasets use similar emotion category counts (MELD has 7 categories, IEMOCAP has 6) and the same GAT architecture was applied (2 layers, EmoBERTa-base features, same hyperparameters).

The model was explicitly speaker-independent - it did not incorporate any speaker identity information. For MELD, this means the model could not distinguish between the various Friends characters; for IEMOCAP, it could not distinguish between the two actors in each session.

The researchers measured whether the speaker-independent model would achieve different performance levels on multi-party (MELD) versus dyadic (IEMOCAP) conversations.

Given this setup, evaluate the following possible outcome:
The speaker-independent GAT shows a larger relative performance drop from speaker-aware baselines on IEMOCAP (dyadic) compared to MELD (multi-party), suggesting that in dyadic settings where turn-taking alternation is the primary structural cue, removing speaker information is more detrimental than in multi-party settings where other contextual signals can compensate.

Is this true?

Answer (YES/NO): NO